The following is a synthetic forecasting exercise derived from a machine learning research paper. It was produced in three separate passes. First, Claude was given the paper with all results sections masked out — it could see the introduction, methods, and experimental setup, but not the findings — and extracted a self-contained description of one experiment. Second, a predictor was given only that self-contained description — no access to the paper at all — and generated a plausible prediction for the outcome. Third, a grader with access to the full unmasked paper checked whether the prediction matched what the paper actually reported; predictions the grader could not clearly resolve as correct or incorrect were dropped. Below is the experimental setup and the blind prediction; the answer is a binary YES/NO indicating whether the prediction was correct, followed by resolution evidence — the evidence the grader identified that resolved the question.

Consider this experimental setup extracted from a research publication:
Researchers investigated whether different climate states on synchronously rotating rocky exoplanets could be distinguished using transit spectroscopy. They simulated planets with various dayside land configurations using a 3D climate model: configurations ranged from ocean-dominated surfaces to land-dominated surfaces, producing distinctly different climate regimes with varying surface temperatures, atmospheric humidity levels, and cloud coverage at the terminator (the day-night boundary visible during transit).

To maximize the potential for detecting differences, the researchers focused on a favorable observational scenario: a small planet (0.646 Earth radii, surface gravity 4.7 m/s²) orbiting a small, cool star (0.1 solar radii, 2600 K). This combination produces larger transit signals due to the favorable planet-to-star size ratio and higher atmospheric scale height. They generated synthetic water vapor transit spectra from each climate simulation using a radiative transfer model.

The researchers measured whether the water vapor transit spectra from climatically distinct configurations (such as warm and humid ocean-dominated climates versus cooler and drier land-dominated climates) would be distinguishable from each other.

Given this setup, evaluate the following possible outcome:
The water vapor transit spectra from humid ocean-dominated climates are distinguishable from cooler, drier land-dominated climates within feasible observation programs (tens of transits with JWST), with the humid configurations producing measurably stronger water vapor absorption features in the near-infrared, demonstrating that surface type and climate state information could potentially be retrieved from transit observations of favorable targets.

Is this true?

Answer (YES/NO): NO